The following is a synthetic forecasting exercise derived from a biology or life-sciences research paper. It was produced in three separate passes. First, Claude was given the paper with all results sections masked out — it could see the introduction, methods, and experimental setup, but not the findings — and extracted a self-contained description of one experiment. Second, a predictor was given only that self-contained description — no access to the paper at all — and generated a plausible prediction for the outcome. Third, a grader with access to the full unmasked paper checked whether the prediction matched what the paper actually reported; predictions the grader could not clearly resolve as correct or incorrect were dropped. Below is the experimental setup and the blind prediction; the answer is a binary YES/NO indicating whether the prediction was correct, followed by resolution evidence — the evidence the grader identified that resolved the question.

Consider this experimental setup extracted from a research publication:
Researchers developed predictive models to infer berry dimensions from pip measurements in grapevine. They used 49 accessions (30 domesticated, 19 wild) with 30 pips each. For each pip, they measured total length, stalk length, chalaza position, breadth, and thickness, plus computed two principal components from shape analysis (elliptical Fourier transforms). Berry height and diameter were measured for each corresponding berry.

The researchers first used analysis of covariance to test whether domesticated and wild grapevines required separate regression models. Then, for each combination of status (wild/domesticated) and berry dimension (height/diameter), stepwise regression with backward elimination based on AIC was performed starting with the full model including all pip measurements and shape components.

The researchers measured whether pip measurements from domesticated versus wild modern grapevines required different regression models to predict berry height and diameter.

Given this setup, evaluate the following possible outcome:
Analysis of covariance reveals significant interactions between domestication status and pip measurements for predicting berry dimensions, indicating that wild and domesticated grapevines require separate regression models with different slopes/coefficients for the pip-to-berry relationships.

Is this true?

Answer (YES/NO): YES